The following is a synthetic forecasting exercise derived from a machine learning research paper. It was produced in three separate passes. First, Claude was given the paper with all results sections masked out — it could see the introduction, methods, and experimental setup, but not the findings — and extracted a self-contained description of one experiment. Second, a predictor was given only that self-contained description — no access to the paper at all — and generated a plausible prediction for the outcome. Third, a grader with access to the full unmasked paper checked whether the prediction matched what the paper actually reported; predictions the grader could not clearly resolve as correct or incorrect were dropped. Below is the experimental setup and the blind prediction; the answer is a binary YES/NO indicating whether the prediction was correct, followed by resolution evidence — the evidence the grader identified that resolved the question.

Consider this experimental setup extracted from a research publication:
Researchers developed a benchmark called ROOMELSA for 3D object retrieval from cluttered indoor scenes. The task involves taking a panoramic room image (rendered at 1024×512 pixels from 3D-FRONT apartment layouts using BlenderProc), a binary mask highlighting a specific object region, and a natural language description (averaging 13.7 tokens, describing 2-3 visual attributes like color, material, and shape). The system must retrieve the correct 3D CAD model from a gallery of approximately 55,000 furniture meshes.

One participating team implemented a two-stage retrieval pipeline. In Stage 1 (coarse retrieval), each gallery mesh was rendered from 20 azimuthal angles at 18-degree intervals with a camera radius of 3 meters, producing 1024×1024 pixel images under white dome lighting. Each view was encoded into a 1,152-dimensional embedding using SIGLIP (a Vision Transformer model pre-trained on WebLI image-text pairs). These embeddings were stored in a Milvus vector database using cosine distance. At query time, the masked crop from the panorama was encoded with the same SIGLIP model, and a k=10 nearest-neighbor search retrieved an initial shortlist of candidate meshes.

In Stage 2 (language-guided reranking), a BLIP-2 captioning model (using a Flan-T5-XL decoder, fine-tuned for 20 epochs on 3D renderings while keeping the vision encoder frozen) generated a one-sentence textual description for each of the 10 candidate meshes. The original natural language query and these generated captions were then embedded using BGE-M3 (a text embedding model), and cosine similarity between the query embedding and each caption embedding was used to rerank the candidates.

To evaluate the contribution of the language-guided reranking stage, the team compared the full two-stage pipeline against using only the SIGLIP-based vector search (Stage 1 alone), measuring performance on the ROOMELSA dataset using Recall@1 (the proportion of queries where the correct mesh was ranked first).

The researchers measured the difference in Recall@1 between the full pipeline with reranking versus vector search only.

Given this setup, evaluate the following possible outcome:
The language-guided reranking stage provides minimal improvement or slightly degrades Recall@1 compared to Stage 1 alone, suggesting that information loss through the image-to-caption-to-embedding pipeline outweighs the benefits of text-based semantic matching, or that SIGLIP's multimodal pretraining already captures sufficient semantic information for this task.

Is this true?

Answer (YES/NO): NO